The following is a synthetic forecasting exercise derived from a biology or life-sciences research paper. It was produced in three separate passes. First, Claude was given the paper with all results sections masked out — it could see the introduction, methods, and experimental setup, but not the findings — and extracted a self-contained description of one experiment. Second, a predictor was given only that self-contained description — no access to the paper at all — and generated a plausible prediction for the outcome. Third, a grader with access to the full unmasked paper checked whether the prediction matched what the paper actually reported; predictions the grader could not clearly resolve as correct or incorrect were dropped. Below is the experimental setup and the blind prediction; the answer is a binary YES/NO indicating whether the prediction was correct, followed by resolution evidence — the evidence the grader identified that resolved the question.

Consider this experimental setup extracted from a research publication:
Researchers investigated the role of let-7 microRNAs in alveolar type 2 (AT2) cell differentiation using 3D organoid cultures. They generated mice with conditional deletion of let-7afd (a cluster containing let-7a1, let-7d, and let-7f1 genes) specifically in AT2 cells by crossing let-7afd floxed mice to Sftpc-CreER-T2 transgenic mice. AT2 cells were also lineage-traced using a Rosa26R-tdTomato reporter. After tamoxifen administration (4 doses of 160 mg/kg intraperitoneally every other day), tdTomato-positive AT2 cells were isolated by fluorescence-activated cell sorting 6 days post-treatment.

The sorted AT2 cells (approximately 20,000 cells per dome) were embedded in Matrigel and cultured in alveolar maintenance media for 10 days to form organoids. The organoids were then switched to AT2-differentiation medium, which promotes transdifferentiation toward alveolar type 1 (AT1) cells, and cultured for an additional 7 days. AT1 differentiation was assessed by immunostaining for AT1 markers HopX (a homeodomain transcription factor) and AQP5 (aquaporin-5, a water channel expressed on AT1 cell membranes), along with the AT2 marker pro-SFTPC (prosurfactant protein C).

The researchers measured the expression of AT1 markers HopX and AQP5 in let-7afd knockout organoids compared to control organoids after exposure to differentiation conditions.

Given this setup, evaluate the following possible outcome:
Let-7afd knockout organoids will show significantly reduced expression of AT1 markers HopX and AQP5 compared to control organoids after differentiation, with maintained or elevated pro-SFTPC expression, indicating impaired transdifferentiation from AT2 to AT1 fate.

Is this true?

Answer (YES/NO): YES